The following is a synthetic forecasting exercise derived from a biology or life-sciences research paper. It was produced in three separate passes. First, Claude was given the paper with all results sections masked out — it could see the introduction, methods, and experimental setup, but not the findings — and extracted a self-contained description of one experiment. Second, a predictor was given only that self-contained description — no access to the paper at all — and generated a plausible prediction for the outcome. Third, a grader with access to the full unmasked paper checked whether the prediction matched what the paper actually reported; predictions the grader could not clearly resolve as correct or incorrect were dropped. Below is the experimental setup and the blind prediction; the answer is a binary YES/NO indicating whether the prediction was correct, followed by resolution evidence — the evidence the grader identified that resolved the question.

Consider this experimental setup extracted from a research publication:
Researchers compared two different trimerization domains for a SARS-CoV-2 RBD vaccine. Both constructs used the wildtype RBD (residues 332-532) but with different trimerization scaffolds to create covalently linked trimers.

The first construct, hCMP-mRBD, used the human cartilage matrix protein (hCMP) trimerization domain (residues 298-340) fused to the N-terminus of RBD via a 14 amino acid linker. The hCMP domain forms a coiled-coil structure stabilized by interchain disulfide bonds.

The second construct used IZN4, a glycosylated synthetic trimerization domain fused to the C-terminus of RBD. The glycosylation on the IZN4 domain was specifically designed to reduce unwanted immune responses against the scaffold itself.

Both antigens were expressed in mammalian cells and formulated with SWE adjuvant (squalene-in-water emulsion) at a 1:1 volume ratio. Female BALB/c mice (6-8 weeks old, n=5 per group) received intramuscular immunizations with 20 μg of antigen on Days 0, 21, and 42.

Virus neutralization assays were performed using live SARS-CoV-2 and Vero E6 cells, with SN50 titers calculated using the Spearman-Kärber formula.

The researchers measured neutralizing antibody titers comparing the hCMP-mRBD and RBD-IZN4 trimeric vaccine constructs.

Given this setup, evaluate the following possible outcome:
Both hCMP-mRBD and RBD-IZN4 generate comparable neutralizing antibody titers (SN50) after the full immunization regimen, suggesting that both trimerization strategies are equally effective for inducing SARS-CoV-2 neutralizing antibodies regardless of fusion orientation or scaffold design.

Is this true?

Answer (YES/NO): YES